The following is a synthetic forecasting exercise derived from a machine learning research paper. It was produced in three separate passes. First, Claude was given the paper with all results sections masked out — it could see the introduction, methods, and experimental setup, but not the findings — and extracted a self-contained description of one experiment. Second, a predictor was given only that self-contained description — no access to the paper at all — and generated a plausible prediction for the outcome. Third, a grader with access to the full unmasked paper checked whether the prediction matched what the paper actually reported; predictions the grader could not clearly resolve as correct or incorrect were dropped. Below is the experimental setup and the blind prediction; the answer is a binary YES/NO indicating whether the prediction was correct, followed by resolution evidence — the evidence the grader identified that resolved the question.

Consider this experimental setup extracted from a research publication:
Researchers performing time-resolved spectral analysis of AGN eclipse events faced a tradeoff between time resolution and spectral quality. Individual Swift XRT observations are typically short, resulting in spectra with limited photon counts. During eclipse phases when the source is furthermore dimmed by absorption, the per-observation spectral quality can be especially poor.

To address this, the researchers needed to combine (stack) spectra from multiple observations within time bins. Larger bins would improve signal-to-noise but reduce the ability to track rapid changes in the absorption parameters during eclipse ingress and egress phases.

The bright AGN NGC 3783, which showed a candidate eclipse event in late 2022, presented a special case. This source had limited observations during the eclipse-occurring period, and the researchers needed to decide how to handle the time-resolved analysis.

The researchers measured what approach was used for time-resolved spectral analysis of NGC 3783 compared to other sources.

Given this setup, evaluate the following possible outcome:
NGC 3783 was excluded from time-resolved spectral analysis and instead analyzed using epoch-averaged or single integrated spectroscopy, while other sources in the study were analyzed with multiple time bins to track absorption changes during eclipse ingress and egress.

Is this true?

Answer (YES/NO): NO